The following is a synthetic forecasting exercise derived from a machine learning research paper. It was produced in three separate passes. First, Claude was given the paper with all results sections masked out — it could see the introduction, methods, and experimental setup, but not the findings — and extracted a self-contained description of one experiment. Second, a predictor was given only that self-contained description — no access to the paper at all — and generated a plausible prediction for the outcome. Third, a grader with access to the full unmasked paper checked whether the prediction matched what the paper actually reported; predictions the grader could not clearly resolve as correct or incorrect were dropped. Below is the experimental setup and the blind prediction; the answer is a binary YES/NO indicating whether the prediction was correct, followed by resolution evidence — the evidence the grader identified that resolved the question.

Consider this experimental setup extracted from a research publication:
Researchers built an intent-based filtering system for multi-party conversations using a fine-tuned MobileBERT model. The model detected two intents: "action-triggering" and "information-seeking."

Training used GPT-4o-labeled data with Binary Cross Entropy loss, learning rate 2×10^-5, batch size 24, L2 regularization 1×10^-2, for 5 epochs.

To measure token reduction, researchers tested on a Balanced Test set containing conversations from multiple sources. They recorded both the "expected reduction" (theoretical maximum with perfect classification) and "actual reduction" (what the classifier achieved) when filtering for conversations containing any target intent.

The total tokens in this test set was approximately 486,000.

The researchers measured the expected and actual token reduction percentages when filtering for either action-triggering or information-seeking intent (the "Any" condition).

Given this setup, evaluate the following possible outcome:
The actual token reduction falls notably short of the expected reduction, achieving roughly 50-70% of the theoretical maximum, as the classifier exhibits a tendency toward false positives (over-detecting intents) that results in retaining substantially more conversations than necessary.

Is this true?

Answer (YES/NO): YES